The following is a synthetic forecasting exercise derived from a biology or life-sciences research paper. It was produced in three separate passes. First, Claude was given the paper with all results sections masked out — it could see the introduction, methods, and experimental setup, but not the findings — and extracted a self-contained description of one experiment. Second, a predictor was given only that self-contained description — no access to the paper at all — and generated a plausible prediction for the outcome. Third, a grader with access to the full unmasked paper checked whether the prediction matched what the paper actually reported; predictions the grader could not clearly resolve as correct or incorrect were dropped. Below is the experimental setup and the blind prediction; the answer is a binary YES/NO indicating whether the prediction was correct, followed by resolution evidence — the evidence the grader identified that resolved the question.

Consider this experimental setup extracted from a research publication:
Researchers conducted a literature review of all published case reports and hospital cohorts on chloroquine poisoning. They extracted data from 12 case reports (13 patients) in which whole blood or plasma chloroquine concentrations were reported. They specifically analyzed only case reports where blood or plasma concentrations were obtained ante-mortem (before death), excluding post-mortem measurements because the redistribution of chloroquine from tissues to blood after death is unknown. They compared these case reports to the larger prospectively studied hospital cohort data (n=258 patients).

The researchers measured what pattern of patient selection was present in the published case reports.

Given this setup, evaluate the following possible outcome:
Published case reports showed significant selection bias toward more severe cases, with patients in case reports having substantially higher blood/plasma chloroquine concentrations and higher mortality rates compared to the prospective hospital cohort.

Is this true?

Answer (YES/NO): NO